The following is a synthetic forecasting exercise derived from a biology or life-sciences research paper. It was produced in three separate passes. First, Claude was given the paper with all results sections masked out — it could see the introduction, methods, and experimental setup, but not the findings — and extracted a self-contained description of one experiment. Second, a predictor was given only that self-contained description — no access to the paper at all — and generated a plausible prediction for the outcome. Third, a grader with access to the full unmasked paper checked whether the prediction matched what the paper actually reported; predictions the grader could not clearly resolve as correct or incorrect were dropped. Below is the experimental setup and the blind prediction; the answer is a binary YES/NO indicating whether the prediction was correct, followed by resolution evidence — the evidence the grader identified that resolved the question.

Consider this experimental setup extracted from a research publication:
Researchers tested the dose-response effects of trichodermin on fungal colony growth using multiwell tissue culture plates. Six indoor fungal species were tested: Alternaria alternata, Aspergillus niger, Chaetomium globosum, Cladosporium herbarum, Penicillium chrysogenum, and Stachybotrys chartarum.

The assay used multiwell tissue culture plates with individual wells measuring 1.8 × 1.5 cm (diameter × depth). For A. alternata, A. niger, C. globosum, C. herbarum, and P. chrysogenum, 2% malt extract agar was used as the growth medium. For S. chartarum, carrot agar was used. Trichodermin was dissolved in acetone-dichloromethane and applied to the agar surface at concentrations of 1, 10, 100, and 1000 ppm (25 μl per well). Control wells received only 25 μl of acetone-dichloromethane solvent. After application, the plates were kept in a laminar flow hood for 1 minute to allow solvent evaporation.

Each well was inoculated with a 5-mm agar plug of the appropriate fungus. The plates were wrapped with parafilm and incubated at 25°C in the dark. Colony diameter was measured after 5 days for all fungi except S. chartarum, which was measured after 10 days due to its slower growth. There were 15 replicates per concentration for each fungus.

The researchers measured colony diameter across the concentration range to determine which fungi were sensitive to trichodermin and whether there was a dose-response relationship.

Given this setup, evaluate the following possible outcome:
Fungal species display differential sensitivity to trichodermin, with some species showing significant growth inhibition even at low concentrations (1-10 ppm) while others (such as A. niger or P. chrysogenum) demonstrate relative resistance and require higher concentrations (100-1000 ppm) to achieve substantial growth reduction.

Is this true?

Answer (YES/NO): NO